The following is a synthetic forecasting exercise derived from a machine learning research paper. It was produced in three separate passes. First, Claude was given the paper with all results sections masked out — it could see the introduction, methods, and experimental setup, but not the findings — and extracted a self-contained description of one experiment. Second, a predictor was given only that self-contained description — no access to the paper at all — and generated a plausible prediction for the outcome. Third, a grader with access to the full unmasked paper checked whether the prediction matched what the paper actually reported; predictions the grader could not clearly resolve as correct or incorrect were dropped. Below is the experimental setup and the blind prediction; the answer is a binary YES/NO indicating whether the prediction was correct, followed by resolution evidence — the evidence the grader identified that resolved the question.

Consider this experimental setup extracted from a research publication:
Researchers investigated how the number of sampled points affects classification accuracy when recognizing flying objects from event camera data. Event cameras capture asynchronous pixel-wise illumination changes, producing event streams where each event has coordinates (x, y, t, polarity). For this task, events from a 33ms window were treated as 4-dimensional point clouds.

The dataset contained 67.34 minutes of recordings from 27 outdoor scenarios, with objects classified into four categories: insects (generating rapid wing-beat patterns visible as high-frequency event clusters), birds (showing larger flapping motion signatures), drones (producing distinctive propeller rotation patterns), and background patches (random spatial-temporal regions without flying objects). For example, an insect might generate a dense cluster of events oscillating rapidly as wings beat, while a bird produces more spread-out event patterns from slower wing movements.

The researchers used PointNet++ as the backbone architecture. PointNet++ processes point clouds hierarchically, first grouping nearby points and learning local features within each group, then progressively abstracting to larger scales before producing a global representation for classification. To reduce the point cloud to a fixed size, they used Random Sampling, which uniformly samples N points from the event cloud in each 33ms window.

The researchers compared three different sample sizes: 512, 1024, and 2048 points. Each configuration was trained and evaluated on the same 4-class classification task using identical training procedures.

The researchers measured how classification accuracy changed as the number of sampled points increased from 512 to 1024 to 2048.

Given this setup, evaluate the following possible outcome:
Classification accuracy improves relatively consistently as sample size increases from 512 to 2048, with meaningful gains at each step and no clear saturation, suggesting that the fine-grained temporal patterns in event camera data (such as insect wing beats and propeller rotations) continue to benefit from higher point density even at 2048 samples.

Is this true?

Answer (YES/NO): NO